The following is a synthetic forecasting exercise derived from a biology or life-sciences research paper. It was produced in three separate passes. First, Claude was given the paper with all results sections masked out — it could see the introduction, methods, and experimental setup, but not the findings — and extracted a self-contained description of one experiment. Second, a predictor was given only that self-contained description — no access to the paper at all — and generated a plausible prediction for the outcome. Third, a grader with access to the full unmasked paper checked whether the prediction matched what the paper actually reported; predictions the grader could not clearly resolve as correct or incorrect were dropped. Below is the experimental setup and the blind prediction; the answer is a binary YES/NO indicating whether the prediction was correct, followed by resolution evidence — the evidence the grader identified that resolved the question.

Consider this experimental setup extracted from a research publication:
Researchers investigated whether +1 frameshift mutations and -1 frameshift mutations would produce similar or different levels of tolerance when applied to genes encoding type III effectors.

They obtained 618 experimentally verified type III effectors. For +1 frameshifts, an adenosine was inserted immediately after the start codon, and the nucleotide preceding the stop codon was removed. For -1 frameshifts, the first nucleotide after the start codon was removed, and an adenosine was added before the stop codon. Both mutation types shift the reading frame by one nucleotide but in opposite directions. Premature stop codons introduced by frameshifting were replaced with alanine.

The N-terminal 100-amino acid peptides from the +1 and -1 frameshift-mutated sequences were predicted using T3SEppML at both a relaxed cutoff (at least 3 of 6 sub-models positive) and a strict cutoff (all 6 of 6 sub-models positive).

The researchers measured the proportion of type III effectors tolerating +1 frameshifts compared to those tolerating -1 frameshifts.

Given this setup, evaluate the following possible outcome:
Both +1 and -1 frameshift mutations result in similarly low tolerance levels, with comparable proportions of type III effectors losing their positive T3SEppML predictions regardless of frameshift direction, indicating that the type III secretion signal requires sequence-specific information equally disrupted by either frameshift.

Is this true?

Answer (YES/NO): NO